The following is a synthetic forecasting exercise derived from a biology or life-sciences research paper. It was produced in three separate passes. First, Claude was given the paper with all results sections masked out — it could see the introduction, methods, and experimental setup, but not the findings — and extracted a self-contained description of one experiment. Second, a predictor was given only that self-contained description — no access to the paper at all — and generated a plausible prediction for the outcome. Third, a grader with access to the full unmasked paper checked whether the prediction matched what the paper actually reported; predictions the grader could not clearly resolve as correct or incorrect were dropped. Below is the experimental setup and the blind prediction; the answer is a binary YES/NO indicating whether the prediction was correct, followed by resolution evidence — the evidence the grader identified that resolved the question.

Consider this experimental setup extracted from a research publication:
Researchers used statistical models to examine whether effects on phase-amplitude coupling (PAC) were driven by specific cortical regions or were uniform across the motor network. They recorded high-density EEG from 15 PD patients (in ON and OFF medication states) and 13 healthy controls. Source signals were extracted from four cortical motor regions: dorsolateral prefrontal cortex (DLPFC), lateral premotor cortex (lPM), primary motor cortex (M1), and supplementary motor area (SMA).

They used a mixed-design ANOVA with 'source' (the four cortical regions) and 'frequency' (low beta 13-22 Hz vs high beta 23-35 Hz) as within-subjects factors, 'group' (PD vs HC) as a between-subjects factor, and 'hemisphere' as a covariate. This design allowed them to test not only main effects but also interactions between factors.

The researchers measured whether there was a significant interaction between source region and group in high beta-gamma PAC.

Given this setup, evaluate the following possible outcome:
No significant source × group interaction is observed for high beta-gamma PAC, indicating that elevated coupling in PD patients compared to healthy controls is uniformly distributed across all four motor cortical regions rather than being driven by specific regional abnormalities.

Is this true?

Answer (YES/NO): NO